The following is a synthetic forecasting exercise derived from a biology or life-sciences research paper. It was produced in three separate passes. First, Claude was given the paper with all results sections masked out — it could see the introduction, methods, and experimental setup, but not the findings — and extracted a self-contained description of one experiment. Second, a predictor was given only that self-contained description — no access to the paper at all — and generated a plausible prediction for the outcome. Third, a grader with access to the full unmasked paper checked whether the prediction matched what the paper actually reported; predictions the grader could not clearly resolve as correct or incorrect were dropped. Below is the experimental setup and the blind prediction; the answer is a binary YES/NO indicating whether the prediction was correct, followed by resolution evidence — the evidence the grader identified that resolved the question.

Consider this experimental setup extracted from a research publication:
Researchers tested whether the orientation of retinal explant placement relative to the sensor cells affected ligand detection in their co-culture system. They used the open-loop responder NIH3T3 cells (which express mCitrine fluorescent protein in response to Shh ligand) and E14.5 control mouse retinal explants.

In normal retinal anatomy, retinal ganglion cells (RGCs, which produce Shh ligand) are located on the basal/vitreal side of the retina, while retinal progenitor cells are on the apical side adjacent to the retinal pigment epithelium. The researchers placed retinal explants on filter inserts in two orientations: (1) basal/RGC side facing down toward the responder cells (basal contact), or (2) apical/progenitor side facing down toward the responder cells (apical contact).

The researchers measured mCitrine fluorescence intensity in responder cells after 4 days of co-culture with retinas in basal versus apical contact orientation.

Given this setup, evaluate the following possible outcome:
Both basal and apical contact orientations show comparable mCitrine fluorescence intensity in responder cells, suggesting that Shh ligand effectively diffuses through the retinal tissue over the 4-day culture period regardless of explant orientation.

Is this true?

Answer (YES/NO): NO